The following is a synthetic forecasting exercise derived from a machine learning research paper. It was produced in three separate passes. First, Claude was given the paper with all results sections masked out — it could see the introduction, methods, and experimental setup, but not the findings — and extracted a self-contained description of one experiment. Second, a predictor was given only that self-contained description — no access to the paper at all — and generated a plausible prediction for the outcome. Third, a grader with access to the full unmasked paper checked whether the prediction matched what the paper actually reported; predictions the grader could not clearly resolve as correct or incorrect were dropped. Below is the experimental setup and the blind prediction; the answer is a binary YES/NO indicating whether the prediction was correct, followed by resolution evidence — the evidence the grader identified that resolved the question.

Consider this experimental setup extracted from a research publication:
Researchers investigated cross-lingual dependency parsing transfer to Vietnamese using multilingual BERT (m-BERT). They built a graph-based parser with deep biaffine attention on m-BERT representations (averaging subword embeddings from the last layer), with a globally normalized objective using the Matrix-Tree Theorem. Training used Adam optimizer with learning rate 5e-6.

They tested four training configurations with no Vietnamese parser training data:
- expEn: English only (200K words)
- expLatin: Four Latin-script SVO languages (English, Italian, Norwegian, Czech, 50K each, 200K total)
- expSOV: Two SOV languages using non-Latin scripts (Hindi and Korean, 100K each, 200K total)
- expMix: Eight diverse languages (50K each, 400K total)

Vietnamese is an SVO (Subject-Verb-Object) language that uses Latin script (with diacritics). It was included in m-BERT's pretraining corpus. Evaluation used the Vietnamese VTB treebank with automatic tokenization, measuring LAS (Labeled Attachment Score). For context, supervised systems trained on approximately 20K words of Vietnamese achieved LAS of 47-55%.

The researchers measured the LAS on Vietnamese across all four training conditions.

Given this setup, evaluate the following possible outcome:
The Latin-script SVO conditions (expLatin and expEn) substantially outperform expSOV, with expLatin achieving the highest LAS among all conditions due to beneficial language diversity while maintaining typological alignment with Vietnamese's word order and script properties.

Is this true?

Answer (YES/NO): YES